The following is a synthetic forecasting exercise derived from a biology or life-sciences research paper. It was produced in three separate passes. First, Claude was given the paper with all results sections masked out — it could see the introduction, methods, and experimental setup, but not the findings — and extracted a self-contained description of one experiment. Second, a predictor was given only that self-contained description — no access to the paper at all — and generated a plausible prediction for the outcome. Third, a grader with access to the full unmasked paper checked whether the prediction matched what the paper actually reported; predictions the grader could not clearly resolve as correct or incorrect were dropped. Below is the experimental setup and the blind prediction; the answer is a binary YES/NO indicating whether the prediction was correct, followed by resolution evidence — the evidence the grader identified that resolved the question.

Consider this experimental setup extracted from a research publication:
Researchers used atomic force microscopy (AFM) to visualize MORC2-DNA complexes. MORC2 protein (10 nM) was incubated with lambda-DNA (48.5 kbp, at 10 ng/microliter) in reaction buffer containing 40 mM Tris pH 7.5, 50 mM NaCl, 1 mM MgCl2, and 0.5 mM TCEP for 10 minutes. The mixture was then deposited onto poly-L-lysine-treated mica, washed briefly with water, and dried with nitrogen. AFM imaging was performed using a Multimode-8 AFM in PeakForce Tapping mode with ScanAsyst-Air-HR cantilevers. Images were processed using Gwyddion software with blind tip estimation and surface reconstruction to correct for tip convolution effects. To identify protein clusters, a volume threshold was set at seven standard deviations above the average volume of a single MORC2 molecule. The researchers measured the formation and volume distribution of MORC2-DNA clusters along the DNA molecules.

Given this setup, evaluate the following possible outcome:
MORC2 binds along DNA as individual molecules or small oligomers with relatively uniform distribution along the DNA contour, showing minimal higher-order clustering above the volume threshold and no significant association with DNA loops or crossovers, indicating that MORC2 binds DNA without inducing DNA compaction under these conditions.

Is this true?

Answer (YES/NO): NO